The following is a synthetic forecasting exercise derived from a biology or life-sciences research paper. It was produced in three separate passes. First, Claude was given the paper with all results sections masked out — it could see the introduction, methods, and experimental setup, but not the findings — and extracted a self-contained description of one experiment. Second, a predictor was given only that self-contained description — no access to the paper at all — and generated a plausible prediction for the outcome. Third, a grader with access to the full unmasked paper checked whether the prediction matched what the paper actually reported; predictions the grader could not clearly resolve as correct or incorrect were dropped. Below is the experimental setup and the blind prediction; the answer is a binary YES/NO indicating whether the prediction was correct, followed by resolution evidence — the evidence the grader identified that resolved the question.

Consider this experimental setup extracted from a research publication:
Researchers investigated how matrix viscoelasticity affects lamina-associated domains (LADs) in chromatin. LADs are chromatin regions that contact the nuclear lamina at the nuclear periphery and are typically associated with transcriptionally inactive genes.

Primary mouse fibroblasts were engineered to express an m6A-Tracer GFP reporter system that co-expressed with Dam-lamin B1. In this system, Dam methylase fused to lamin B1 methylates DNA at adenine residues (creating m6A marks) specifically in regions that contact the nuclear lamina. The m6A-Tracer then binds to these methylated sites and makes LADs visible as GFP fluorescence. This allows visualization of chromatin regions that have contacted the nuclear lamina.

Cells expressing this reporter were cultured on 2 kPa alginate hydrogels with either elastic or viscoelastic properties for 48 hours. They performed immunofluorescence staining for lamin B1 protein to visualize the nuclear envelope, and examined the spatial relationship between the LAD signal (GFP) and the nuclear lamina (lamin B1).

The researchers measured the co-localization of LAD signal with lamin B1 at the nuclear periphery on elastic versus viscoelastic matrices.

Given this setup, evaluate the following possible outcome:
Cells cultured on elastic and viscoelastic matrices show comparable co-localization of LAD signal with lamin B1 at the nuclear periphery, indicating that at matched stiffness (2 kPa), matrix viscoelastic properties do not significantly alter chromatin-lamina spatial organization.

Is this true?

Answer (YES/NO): NO